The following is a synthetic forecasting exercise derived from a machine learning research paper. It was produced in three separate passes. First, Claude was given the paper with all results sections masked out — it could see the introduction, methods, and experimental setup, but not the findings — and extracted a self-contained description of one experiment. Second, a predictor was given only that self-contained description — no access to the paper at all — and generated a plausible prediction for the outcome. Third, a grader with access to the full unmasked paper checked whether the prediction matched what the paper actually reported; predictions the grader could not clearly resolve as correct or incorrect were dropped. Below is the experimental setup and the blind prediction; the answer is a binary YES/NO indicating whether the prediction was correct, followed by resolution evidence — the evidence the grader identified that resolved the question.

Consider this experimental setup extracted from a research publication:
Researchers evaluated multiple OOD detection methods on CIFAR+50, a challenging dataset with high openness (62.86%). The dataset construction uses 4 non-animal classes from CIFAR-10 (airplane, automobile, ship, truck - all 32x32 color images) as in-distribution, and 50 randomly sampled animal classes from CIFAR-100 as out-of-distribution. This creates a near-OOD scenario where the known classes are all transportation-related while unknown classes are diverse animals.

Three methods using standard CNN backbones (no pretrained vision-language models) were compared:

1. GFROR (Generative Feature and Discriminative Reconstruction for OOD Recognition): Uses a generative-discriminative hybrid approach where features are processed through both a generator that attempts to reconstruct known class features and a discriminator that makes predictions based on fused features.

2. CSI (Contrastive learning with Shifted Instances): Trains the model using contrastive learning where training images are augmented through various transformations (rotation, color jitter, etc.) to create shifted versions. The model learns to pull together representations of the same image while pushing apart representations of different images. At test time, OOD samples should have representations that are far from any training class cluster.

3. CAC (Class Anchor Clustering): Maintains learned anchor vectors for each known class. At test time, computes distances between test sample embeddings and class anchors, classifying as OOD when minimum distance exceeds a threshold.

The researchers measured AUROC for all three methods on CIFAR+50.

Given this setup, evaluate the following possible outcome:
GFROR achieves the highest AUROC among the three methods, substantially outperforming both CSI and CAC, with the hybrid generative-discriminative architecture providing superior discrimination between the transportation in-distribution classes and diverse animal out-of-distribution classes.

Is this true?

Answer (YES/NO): NO